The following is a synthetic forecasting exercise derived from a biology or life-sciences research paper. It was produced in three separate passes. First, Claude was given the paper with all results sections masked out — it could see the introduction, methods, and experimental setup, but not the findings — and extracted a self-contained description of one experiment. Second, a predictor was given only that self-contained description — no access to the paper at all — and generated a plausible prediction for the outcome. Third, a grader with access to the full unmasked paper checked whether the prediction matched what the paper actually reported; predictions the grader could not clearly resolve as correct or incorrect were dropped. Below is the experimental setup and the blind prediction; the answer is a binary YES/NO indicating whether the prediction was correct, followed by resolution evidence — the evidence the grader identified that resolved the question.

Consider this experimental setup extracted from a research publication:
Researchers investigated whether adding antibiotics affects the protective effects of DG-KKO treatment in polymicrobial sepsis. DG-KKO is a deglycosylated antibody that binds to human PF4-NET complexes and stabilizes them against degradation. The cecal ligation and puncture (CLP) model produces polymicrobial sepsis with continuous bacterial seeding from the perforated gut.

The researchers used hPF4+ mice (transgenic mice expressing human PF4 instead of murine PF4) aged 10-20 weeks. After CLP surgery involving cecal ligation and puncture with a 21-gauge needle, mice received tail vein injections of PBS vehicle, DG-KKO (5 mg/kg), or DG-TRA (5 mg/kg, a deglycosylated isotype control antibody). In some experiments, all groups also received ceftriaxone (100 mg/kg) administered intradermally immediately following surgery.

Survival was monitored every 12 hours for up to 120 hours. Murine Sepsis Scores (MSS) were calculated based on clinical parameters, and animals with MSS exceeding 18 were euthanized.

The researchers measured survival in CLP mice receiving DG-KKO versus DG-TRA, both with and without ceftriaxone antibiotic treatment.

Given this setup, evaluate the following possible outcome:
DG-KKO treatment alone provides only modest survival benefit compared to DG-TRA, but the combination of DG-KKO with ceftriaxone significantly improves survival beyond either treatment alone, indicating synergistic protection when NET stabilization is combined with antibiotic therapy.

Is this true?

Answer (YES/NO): NO